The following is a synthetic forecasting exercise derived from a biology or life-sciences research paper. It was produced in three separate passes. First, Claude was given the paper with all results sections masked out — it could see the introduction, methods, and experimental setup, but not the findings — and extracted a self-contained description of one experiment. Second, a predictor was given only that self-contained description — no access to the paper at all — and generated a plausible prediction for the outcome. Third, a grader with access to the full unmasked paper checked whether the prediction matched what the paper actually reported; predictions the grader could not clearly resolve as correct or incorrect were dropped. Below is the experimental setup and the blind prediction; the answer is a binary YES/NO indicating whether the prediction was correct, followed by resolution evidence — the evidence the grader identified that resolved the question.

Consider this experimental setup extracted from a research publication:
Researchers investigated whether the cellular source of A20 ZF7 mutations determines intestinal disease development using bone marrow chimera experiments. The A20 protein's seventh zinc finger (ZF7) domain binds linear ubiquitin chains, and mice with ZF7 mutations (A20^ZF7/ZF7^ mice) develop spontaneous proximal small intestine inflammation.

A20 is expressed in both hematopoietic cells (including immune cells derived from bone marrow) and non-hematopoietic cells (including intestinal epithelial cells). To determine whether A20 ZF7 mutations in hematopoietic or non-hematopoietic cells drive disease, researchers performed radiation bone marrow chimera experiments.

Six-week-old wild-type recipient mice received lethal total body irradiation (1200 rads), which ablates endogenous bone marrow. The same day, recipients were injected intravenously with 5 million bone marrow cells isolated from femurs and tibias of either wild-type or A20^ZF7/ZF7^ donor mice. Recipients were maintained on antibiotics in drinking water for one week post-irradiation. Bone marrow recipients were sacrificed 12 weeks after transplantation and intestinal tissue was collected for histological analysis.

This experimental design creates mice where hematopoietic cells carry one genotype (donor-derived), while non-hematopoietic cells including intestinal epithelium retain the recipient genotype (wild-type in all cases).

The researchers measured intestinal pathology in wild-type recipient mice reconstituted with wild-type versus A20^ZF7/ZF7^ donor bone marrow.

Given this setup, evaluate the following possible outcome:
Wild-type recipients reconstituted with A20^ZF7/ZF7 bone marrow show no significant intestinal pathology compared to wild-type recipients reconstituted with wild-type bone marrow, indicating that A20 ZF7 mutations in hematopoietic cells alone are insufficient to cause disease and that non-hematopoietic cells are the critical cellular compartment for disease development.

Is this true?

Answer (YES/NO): NO